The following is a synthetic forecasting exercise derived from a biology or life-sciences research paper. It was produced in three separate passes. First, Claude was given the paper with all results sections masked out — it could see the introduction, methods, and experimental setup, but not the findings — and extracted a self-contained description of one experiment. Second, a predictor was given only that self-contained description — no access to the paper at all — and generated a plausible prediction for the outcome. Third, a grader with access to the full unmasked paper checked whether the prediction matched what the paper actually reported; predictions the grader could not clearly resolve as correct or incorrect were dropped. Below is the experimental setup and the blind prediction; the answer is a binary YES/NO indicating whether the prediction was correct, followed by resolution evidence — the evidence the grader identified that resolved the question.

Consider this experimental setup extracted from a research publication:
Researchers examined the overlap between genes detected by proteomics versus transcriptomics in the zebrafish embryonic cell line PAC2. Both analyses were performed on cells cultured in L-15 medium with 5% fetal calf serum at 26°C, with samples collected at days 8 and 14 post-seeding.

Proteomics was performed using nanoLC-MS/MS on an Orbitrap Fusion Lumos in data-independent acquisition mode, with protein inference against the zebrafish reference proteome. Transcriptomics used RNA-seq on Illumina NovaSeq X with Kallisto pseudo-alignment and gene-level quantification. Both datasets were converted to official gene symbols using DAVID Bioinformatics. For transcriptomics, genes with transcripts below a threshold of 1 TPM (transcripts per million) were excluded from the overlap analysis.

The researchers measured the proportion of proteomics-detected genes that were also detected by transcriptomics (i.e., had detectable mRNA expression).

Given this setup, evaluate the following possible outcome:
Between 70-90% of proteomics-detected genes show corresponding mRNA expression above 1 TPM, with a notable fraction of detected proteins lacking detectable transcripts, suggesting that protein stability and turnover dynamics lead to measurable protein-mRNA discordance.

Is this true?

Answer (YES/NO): YES